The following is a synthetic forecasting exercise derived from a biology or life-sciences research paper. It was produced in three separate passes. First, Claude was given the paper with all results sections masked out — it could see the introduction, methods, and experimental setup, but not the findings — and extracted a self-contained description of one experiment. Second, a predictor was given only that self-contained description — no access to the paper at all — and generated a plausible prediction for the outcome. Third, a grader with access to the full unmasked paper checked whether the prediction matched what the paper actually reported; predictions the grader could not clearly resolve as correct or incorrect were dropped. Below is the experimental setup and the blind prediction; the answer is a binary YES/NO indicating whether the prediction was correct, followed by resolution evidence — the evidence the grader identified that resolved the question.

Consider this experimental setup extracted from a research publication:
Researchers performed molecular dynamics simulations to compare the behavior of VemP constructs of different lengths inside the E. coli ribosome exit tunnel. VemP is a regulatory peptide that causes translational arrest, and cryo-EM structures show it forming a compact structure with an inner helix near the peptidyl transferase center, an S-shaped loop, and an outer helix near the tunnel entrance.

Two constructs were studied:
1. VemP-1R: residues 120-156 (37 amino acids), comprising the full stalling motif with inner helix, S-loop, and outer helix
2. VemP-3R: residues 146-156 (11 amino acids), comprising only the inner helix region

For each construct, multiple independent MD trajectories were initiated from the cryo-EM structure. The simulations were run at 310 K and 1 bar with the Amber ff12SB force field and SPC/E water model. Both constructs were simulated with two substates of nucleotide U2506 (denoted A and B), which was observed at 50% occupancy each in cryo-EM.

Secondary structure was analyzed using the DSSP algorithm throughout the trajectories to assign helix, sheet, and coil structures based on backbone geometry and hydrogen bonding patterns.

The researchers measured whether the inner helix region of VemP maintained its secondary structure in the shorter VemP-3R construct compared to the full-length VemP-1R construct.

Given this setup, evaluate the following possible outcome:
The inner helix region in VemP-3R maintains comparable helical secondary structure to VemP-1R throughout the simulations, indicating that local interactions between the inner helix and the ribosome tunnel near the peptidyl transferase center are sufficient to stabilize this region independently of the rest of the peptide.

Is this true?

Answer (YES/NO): NO